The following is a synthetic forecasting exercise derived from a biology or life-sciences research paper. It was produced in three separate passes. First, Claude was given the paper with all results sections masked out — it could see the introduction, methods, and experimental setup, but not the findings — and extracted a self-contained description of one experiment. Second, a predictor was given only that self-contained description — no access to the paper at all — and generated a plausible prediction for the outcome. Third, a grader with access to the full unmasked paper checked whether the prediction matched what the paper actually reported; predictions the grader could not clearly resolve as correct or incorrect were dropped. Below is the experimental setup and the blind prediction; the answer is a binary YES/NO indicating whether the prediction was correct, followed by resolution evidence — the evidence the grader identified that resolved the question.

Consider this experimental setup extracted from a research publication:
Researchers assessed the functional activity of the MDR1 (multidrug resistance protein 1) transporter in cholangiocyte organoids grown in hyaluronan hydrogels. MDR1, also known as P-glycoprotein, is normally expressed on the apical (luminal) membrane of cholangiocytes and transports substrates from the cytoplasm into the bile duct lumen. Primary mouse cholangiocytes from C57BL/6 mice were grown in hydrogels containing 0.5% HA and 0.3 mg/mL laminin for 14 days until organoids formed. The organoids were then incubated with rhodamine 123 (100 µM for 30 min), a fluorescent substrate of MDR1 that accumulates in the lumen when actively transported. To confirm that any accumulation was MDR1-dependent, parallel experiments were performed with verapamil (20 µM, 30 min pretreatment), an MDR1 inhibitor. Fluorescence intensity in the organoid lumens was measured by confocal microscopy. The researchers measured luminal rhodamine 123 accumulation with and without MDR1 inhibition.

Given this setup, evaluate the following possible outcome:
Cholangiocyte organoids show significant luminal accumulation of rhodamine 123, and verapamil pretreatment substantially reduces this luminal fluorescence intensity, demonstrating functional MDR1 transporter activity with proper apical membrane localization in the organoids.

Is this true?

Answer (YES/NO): YES